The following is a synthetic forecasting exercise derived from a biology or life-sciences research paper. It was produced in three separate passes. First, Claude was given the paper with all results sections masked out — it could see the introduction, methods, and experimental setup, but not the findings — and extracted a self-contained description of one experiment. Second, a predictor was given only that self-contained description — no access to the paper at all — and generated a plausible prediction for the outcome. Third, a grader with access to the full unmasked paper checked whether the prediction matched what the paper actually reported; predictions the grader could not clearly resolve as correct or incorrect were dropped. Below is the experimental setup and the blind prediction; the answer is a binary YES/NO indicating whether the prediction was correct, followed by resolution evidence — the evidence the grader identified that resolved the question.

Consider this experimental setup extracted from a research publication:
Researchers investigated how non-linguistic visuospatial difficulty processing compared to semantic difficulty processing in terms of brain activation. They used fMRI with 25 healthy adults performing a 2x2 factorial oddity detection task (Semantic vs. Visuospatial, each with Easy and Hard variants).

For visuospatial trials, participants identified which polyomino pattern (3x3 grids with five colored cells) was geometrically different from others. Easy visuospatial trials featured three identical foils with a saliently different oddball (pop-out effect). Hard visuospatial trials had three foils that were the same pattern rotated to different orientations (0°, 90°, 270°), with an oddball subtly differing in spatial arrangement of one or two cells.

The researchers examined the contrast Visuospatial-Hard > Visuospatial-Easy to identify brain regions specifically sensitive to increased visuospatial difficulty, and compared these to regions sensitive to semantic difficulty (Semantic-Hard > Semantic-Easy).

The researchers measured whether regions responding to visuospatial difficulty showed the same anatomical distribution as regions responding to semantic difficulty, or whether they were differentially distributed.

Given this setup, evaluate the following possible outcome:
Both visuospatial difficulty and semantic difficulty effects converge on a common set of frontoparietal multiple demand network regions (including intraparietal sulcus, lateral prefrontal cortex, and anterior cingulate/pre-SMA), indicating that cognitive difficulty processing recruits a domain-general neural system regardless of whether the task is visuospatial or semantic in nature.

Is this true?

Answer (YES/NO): YES